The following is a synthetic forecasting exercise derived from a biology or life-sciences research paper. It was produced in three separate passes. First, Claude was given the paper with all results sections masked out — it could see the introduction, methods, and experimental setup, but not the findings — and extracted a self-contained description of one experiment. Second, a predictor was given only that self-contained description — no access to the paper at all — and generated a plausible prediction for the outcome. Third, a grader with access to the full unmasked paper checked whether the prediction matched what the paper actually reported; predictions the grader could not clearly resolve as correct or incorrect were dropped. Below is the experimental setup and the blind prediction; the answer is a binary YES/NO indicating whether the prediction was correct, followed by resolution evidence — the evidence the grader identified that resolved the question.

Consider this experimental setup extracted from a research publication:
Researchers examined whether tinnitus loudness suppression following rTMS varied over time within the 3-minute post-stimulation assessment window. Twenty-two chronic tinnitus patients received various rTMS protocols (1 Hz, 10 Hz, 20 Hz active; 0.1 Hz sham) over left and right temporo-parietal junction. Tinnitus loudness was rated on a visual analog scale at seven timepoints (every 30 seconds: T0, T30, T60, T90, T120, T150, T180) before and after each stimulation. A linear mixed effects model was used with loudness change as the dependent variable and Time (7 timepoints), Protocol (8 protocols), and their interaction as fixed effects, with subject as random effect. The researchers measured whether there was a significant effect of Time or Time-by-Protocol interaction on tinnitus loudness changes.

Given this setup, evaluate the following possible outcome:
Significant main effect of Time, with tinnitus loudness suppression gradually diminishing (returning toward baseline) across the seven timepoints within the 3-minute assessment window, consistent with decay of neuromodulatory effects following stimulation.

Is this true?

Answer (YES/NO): NO